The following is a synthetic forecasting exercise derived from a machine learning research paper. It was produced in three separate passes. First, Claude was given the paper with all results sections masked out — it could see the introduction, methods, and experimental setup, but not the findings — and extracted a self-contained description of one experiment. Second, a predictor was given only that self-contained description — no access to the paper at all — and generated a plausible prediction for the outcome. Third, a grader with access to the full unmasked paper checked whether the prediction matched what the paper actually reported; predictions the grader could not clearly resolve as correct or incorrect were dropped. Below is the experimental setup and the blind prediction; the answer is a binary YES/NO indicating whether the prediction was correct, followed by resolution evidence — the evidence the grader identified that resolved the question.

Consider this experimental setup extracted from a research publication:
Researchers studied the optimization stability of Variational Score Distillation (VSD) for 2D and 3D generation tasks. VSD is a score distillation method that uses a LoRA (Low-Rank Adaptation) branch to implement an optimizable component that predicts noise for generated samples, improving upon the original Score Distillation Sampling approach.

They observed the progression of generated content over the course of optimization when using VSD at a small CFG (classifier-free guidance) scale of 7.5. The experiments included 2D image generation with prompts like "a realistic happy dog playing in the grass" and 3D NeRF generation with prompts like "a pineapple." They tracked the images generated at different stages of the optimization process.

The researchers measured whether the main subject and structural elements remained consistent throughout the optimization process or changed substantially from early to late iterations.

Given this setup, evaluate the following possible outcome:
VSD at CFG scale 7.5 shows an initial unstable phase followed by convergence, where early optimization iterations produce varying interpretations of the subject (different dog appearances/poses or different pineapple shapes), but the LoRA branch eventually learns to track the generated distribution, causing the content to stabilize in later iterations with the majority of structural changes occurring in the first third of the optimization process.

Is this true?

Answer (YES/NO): NO